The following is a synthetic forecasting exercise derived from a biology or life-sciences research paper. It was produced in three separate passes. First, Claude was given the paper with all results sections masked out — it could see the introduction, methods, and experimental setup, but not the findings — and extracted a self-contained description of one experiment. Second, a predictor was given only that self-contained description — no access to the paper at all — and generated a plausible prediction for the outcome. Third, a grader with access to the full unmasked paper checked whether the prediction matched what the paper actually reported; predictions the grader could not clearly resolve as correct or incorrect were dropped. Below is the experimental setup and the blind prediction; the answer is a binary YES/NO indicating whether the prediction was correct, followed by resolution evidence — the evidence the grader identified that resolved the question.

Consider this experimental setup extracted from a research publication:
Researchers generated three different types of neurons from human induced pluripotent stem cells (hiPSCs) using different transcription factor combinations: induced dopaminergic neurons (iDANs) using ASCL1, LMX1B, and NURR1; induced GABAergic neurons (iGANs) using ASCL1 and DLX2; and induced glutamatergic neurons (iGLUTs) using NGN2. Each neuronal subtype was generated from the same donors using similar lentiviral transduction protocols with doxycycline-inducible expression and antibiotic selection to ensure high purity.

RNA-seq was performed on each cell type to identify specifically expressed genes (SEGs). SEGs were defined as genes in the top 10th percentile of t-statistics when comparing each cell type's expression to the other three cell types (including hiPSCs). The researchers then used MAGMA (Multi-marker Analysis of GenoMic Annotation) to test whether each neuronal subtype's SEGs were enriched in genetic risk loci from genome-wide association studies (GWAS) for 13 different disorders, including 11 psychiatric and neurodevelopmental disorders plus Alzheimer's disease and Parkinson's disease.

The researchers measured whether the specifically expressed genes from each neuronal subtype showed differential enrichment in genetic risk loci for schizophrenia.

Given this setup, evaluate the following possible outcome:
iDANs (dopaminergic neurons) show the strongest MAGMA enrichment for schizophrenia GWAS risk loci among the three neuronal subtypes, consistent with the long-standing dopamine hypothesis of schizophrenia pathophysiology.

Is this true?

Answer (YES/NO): NO